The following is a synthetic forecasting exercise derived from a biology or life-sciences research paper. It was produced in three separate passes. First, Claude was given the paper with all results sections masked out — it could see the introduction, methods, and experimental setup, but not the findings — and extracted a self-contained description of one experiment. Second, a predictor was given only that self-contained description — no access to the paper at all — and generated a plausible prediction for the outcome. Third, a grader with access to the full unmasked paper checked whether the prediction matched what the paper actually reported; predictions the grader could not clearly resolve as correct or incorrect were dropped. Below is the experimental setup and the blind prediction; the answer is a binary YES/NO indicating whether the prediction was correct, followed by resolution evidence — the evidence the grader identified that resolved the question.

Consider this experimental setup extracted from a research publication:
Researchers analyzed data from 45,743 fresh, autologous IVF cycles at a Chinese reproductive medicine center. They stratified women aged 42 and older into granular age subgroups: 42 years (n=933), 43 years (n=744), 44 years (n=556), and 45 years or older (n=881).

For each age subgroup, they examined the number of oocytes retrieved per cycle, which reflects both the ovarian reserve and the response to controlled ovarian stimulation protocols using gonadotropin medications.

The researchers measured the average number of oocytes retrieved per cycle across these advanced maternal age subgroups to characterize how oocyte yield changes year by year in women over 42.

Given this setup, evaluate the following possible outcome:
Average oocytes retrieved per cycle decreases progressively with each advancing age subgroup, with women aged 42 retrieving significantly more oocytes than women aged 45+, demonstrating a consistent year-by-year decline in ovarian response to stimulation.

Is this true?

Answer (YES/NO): YES